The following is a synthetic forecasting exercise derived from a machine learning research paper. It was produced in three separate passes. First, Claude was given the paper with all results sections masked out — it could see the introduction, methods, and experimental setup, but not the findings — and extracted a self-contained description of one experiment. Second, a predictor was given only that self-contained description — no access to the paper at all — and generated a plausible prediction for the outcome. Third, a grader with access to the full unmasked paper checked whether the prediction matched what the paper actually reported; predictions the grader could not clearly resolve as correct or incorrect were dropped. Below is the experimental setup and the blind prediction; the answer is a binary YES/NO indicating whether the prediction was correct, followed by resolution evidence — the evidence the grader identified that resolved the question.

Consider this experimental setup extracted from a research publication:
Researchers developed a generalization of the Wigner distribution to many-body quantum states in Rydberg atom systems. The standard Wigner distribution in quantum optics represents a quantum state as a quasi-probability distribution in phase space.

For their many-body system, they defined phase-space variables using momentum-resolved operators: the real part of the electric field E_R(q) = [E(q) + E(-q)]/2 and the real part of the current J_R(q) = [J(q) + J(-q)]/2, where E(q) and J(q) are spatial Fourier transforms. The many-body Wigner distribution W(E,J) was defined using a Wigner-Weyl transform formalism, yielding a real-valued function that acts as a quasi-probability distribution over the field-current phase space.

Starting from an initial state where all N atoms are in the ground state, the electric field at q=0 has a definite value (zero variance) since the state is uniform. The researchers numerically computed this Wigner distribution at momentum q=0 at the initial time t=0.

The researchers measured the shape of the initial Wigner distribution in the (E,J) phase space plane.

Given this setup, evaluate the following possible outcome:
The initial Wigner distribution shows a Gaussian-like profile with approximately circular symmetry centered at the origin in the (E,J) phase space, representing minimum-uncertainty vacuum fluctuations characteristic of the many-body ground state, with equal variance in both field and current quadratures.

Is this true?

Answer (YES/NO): NO